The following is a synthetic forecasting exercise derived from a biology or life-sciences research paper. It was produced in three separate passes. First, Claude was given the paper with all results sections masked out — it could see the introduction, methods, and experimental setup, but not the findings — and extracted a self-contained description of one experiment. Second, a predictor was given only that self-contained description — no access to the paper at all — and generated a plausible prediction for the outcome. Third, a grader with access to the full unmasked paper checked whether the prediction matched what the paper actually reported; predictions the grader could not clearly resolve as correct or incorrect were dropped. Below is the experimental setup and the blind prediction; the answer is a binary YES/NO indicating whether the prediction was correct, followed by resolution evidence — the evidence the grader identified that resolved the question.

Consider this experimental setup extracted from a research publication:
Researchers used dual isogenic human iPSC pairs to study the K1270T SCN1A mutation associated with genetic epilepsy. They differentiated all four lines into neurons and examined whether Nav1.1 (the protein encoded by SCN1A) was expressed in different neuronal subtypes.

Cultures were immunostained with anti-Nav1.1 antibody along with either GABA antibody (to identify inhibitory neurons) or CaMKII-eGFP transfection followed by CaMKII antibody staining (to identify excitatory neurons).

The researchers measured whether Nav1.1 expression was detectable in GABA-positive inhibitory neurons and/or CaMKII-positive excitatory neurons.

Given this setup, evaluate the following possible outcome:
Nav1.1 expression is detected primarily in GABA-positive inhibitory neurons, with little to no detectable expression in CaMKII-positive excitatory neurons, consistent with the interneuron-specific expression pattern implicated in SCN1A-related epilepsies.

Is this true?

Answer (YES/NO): NO